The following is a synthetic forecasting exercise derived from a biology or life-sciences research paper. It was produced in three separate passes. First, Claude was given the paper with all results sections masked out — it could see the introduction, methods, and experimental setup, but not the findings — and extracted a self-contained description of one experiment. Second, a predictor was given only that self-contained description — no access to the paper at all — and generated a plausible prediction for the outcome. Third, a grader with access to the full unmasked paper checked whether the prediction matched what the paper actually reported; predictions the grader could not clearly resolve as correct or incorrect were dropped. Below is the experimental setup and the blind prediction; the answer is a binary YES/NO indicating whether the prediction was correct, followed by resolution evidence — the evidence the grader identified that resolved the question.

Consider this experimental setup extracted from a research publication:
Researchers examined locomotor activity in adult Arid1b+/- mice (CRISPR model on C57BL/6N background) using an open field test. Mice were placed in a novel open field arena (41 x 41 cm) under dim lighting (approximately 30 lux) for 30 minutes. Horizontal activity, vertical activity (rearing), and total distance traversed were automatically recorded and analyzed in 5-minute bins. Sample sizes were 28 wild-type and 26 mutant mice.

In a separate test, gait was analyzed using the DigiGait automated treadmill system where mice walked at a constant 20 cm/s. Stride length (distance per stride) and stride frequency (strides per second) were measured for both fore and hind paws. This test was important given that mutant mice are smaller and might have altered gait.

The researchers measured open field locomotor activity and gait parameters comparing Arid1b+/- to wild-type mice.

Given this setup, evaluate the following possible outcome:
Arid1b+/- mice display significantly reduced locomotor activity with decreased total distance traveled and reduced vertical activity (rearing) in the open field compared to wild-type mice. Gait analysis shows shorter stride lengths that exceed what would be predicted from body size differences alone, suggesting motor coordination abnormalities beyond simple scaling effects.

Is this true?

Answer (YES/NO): NO